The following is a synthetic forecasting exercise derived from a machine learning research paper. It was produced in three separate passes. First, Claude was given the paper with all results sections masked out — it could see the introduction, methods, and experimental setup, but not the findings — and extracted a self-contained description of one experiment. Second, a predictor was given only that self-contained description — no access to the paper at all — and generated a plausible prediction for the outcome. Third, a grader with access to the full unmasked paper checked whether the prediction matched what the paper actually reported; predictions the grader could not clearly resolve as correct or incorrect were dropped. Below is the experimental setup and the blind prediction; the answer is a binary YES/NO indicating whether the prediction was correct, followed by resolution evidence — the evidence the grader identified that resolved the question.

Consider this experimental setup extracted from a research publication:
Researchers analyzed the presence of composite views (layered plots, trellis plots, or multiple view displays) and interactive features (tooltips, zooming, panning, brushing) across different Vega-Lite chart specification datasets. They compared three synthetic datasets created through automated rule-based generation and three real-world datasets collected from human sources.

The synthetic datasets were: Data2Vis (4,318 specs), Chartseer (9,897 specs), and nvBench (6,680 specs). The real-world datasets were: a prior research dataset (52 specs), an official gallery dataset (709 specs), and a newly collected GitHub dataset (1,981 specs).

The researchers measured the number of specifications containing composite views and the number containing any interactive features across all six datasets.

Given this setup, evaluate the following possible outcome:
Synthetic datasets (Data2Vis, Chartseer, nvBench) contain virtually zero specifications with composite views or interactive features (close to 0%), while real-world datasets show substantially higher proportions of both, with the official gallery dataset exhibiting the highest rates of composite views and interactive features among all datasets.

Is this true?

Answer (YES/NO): NO